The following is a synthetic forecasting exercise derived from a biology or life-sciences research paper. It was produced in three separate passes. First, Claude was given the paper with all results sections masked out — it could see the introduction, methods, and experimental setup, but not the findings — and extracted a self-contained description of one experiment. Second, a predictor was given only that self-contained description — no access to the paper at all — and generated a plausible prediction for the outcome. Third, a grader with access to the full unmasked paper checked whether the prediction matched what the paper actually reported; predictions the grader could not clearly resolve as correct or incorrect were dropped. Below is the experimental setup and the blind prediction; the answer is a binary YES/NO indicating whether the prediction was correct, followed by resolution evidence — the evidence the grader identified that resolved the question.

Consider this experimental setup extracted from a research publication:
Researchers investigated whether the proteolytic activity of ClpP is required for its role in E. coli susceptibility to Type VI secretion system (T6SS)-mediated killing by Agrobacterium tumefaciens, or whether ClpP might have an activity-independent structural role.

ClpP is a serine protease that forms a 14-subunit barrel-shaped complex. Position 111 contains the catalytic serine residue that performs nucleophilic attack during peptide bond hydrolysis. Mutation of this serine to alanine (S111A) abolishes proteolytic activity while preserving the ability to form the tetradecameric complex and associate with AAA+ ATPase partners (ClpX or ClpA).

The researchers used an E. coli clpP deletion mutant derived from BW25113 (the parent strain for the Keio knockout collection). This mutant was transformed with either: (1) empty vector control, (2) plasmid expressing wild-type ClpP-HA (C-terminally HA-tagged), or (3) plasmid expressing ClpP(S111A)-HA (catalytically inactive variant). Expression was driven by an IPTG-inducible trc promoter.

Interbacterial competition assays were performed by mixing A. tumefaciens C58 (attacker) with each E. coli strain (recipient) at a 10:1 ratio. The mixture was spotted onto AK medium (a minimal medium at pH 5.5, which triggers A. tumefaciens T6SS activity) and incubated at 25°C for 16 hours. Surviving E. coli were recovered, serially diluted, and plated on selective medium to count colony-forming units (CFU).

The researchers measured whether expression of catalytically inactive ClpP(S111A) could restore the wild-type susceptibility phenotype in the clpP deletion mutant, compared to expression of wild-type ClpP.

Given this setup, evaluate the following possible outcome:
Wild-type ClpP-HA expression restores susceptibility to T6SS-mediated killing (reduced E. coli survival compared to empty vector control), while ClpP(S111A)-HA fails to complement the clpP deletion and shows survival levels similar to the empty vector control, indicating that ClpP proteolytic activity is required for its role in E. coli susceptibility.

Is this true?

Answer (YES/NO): NO